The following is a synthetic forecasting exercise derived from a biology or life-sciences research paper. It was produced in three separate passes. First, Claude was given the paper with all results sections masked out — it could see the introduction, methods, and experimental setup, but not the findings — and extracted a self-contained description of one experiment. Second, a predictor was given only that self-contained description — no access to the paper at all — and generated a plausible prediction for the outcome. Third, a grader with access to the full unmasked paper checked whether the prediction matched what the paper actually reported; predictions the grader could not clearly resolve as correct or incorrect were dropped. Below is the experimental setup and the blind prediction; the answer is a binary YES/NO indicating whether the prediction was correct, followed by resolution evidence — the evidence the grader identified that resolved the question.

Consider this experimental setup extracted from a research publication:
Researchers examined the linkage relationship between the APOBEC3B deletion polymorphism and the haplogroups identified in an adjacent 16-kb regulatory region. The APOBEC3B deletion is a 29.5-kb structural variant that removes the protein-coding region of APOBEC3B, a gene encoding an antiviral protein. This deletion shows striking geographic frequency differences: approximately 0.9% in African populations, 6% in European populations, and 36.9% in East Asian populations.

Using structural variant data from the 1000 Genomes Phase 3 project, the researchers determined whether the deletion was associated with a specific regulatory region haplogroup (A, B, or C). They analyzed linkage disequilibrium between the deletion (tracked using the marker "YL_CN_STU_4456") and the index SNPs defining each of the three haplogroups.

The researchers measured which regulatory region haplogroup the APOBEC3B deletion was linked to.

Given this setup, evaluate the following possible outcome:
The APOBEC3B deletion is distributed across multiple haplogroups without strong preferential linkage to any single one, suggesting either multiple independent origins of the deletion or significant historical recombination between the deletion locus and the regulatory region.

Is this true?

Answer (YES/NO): NO